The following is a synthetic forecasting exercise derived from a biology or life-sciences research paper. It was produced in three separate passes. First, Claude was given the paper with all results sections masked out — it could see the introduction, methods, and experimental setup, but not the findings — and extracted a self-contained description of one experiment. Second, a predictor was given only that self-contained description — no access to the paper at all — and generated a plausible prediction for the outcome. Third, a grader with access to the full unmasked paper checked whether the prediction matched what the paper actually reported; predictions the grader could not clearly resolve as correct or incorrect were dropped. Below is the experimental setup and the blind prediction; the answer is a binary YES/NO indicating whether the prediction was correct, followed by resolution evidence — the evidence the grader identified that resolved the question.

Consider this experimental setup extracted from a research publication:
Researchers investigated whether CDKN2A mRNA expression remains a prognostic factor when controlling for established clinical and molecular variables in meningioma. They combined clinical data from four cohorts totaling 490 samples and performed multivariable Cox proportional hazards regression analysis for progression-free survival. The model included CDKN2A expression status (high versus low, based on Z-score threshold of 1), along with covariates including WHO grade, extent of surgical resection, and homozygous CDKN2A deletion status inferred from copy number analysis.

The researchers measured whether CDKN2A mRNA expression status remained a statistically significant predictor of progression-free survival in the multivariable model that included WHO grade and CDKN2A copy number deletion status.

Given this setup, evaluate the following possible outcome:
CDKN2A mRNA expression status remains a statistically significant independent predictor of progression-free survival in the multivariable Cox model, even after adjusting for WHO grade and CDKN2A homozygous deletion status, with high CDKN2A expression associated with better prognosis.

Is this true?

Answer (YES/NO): NO